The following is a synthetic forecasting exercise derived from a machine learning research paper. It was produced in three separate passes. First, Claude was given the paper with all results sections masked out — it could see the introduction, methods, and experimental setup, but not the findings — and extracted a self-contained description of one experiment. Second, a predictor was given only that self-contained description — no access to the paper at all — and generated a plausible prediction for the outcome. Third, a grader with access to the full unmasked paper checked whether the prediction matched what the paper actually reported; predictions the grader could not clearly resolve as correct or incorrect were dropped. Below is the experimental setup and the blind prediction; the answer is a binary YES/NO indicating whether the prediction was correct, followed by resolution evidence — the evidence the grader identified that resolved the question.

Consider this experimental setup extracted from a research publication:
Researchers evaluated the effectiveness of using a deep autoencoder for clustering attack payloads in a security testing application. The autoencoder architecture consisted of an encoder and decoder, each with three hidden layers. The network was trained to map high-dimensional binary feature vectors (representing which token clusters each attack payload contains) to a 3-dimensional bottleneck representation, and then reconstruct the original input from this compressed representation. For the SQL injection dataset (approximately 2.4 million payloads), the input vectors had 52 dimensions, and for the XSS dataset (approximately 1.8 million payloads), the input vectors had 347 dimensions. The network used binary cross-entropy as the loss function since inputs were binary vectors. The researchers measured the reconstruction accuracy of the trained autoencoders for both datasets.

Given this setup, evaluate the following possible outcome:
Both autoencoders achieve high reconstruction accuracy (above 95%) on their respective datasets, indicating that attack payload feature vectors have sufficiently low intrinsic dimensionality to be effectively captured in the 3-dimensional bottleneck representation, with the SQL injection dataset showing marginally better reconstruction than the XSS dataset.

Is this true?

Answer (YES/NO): YES